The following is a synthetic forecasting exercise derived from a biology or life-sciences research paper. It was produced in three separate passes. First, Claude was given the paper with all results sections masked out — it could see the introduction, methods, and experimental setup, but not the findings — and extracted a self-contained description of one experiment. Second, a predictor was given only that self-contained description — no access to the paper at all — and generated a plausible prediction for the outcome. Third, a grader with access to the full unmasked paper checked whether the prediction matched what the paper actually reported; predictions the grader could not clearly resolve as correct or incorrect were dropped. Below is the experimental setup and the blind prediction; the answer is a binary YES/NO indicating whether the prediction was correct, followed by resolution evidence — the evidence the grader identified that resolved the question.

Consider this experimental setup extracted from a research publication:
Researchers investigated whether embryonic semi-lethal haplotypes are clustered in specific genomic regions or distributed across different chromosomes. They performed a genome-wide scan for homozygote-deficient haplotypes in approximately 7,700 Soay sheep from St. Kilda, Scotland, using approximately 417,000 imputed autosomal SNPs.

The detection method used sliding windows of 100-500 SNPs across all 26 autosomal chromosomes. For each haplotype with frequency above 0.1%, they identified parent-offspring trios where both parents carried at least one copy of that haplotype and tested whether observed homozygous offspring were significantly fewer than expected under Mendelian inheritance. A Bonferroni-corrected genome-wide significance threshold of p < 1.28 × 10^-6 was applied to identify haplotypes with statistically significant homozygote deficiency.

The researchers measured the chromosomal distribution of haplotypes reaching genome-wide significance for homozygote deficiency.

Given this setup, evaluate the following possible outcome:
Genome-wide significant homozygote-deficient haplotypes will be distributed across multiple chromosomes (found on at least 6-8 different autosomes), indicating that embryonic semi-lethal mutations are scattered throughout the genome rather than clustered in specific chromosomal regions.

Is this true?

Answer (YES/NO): NO